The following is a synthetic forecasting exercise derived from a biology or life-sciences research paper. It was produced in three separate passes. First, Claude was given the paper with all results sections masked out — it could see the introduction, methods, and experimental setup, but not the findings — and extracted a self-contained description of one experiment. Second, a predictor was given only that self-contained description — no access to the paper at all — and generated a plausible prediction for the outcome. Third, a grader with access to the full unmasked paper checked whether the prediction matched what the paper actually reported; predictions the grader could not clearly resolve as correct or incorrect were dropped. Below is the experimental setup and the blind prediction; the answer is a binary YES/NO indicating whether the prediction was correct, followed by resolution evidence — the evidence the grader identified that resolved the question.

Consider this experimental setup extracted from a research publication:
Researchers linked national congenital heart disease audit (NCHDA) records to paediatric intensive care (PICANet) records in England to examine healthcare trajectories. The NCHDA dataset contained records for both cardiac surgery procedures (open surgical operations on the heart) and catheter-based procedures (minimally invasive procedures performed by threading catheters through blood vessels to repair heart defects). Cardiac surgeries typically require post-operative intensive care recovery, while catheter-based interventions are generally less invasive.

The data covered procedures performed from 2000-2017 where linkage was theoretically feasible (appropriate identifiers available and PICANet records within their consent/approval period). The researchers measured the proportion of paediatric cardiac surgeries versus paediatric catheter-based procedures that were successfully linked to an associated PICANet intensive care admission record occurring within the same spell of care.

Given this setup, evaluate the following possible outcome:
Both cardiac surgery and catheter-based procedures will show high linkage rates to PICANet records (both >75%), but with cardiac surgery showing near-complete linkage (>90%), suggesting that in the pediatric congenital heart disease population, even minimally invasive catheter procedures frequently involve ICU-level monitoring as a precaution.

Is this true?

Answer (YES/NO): NO